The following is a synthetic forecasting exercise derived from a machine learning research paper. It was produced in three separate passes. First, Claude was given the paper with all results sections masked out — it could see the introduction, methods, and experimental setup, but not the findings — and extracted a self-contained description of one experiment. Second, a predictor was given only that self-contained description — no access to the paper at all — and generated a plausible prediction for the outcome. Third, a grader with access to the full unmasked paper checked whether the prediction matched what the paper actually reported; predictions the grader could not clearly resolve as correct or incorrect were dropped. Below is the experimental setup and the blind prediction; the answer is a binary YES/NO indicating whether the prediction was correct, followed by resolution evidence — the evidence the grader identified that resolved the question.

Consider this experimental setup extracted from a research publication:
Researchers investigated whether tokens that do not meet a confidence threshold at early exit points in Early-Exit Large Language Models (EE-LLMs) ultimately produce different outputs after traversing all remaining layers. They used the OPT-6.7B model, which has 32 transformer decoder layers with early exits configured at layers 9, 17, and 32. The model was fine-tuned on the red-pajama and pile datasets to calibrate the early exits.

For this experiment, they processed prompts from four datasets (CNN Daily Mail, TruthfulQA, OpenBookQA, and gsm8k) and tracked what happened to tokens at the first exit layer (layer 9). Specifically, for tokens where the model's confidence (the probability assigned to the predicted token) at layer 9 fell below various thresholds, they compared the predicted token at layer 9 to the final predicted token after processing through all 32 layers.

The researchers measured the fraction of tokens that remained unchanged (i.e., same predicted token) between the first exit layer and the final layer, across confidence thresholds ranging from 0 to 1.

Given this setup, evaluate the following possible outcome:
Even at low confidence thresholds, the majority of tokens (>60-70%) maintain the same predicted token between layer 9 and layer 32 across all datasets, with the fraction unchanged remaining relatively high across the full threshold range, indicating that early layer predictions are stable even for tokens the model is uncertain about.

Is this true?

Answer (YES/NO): YES